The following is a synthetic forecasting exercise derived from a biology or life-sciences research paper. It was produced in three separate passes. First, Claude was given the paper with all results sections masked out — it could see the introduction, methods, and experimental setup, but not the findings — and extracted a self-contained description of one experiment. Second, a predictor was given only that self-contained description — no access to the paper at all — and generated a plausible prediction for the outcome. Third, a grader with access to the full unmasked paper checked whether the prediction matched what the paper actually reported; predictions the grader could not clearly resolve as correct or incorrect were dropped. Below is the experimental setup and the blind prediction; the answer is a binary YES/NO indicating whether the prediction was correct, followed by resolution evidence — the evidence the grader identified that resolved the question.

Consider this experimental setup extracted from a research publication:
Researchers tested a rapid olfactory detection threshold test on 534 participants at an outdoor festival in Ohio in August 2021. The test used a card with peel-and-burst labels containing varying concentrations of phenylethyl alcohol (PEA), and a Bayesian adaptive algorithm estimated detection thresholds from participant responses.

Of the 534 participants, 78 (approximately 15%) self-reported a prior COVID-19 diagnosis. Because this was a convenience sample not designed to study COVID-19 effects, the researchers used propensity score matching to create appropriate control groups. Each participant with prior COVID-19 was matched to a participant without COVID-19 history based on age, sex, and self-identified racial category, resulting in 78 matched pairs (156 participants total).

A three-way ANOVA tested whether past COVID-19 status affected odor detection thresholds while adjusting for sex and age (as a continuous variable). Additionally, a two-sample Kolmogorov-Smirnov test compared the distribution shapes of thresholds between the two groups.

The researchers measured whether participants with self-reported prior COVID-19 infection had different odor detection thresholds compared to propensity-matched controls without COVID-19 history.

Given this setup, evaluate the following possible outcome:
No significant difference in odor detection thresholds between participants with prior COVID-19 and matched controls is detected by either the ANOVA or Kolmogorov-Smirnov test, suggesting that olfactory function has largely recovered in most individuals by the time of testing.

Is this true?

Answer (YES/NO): YES